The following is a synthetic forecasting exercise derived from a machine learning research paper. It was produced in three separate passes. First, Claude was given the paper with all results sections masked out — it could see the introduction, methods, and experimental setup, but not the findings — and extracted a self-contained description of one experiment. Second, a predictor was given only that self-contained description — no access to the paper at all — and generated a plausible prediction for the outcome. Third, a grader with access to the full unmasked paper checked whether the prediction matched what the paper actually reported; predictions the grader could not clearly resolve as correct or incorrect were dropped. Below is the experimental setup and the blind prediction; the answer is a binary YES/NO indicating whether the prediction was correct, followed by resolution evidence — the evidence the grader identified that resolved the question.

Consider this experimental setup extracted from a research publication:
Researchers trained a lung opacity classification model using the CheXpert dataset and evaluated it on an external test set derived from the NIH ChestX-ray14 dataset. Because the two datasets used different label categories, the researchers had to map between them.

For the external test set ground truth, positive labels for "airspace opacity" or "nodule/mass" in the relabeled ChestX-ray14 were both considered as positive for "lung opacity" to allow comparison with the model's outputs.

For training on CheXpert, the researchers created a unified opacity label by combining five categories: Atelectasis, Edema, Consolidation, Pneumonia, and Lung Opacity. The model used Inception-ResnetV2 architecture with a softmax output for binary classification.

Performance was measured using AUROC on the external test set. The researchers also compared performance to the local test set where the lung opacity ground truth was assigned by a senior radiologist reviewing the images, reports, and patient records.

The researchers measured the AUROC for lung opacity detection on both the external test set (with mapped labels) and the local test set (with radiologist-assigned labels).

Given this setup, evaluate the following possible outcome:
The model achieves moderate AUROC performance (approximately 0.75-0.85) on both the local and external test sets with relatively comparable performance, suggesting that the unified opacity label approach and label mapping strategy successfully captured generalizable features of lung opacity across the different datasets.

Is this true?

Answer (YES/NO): YES